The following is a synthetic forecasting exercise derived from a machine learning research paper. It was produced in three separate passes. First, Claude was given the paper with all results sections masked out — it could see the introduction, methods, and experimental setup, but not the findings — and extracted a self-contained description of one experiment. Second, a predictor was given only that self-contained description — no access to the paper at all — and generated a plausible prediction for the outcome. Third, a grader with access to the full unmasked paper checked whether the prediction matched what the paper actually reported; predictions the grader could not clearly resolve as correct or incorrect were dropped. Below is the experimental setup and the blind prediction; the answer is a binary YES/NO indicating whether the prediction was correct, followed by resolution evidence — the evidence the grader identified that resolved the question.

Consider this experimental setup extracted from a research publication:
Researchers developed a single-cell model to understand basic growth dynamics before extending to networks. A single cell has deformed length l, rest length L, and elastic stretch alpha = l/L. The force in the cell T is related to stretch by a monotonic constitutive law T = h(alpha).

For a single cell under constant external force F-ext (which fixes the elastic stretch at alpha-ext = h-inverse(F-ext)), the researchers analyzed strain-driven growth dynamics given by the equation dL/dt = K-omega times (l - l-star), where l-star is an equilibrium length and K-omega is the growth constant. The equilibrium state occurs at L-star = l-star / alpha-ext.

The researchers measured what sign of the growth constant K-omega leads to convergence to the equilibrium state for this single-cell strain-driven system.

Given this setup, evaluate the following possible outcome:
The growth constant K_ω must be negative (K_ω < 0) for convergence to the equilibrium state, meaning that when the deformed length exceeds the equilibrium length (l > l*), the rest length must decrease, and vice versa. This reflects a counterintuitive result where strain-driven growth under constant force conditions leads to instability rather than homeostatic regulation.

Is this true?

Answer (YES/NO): YES